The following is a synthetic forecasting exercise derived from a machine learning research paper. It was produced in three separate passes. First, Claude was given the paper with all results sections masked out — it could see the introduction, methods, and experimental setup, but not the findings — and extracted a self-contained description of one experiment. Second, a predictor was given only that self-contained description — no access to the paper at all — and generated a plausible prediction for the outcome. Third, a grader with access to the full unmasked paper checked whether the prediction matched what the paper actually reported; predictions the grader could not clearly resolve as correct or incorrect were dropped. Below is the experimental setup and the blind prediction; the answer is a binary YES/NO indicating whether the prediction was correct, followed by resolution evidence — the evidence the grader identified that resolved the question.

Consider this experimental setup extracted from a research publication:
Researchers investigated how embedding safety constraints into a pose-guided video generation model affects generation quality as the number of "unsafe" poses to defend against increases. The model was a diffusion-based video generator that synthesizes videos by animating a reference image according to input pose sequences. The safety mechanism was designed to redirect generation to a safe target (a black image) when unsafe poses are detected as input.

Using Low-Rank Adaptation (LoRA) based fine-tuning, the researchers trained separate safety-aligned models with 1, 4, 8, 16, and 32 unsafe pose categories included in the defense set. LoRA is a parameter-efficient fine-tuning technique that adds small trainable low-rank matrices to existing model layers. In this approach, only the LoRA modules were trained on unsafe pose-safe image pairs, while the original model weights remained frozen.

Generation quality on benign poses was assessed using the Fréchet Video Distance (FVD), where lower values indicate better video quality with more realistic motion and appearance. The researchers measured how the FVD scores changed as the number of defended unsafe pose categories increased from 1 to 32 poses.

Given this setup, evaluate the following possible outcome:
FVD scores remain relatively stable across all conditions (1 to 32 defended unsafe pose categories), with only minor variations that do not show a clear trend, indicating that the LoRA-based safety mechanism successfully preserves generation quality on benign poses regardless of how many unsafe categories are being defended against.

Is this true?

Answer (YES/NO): NO